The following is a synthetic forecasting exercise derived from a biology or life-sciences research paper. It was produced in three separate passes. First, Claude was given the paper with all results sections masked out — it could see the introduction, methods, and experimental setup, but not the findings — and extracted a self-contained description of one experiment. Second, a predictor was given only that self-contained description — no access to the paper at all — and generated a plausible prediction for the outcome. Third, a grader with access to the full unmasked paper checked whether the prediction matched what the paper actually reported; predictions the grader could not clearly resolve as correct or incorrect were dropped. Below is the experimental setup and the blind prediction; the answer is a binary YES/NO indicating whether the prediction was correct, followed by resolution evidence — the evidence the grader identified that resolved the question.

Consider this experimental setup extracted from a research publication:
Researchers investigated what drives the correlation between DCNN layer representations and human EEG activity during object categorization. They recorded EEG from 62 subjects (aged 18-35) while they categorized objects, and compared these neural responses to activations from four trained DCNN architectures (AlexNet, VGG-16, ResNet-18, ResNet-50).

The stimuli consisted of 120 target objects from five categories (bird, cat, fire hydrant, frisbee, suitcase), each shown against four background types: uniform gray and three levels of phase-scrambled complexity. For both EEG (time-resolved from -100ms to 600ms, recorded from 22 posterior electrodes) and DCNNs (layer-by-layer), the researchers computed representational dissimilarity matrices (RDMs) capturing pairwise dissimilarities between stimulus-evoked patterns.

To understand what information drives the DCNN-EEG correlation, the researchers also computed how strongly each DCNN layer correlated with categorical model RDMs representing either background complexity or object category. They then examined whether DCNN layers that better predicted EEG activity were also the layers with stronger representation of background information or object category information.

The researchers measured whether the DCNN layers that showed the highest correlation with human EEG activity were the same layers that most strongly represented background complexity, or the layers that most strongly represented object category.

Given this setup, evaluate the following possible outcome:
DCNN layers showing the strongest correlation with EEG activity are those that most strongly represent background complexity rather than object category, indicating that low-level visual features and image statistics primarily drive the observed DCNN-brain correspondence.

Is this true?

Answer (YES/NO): NO